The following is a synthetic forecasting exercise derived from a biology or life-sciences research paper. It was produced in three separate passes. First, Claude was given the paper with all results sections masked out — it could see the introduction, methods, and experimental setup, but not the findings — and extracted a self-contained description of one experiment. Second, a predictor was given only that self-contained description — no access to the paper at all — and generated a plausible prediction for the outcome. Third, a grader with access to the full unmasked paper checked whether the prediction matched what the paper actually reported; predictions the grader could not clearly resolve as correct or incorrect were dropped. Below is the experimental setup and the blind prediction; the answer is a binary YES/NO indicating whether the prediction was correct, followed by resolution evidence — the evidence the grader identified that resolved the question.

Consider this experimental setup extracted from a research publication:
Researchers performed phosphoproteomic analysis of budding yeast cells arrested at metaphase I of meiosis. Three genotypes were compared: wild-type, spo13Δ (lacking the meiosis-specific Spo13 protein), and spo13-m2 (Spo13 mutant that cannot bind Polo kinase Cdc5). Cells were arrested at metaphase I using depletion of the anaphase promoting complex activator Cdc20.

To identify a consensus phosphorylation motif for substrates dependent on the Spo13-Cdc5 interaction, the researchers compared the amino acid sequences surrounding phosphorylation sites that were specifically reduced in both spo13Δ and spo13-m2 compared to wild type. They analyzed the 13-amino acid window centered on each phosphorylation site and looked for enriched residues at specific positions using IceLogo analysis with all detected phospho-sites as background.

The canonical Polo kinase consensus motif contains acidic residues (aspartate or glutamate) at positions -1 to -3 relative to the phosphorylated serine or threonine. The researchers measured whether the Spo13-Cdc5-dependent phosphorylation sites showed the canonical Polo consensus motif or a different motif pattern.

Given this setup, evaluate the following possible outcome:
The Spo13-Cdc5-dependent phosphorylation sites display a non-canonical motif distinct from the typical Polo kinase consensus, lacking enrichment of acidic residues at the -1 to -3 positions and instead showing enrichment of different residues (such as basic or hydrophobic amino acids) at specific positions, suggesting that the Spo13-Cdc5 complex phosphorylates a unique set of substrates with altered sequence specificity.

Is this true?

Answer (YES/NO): NO